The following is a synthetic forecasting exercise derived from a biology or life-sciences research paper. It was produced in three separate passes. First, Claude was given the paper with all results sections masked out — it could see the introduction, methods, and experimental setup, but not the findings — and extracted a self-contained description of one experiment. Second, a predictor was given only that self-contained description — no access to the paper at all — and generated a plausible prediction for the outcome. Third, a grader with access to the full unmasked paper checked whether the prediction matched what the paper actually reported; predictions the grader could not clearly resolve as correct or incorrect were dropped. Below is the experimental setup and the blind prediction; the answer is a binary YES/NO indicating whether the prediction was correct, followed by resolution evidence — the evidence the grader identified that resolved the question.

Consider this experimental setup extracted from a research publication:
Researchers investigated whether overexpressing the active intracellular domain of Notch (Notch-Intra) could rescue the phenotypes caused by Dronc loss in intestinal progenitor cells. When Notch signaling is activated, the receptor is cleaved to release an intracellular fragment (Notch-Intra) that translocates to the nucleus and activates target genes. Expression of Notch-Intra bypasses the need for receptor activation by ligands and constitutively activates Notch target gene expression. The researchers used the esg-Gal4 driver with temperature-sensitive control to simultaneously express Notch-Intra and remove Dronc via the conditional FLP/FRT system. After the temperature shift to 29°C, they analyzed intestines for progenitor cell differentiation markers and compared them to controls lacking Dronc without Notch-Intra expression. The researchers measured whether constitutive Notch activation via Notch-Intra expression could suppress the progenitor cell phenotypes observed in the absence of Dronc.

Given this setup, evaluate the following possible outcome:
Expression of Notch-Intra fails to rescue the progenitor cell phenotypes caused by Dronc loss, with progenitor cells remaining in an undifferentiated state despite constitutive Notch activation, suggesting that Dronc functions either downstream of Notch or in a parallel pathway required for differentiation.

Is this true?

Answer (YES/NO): NO